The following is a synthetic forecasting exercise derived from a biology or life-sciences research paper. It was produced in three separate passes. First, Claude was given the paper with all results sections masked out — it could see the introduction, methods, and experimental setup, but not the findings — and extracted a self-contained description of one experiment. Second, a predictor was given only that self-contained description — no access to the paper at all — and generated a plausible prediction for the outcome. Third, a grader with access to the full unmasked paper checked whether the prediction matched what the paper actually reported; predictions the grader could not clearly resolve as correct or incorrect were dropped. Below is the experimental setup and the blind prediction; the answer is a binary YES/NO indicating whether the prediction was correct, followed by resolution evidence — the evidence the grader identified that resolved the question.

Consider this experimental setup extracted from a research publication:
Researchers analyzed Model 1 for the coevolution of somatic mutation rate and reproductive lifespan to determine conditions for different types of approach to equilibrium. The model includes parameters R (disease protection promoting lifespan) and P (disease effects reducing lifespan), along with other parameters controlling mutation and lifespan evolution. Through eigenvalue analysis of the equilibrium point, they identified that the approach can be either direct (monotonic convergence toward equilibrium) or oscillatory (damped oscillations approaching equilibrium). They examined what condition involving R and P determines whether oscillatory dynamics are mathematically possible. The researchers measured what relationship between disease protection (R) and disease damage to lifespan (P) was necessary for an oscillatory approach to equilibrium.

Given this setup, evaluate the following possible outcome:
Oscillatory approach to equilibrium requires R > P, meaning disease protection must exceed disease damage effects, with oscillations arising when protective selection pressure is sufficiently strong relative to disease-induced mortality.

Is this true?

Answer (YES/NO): YES